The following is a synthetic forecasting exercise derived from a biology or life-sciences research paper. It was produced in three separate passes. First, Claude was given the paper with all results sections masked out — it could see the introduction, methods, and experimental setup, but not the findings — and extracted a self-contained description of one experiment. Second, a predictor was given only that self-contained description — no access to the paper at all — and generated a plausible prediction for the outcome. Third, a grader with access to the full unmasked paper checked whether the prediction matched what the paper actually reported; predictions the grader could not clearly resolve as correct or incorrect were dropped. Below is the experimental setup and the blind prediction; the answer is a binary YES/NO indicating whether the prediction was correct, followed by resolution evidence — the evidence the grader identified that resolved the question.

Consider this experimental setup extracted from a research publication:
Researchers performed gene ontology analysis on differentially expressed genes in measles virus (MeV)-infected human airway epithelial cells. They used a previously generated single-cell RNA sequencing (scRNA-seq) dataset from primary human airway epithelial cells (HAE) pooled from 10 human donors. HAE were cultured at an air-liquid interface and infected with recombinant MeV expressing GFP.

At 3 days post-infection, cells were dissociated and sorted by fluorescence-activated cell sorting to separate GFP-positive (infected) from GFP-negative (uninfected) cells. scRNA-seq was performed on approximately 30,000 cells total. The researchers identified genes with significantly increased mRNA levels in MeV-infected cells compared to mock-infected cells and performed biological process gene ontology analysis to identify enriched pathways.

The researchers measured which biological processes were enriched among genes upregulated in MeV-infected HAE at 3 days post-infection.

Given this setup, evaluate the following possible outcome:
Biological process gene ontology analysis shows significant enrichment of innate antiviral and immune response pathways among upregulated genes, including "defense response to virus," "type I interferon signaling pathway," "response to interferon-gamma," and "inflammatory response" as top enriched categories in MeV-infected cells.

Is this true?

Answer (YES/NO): NO